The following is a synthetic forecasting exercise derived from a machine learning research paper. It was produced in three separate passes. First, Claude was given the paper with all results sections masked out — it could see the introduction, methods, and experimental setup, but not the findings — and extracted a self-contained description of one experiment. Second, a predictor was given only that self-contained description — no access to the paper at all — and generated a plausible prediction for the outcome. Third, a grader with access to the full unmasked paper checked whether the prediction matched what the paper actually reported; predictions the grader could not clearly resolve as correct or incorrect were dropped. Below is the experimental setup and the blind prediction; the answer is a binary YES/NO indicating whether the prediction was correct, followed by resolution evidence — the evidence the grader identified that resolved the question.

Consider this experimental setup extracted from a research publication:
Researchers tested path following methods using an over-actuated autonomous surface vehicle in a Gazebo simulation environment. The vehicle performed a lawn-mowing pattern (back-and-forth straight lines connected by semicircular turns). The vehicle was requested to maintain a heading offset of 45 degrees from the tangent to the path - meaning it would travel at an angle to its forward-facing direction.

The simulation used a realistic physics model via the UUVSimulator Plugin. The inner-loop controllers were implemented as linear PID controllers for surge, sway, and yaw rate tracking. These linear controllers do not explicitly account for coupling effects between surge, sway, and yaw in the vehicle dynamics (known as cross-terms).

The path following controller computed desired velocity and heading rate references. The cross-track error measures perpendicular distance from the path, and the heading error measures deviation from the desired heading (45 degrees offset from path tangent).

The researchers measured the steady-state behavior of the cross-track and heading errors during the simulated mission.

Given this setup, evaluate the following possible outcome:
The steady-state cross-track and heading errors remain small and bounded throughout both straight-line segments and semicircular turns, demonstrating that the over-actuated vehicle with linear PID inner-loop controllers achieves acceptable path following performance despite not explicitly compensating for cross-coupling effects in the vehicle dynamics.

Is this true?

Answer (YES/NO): YES